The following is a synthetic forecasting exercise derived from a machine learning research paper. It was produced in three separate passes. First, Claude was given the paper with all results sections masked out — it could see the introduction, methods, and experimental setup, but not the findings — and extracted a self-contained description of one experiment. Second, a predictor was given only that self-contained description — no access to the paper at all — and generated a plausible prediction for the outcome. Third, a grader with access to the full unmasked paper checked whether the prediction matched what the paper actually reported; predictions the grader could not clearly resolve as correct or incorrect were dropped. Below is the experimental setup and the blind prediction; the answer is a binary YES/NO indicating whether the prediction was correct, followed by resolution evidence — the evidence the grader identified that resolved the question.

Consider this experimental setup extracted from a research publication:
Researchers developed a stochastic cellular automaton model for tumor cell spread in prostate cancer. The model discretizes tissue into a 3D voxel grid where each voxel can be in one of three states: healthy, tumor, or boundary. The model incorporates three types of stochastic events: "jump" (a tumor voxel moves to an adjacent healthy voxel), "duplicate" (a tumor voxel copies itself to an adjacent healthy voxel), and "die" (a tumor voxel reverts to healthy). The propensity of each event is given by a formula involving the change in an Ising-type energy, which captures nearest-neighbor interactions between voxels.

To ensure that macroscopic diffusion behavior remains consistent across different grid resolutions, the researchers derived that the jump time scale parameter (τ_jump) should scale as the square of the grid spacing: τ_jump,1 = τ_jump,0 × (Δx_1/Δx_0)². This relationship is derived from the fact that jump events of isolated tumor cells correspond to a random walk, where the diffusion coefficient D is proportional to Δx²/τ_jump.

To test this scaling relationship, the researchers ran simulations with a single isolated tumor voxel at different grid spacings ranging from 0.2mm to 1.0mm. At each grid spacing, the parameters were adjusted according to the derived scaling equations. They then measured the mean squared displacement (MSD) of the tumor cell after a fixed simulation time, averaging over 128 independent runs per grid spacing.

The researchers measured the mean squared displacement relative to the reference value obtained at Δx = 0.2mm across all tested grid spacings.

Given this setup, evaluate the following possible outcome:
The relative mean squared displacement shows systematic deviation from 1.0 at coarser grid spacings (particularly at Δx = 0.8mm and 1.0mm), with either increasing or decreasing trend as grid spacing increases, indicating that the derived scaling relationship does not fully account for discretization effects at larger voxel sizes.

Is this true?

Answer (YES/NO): NO